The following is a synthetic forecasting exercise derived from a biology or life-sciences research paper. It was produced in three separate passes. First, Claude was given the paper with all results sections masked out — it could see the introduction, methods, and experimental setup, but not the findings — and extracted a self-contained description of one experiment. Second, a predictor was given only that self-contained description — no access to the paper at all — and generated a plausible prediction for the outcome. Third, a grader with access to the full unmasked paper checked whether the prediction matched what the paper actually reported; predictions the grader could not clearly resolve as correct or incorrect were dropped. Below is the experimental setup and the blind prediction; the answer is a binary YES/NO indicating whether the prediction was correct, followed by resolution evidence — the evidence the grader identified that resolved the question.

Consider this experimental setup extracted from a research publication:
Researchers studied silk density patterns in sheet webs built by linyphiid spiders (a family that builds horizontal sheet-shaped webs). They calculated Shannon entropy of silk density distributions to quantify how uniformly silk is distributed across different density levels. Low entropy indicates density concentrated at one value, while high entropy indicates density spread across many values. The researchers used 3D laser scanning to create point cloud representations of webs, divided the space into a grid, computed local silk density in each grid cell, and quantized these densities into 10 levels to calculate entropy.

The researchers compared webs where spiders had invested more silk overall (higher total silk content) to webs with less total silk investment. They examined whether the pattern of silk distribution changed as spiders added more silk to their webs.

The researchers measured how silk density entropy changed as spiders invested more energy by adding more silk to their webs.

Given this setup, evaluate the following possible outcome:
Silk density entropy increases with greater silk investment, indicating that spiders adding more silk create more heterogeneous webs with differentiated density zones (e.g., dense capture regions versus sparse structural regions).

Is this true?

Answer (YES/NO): NO